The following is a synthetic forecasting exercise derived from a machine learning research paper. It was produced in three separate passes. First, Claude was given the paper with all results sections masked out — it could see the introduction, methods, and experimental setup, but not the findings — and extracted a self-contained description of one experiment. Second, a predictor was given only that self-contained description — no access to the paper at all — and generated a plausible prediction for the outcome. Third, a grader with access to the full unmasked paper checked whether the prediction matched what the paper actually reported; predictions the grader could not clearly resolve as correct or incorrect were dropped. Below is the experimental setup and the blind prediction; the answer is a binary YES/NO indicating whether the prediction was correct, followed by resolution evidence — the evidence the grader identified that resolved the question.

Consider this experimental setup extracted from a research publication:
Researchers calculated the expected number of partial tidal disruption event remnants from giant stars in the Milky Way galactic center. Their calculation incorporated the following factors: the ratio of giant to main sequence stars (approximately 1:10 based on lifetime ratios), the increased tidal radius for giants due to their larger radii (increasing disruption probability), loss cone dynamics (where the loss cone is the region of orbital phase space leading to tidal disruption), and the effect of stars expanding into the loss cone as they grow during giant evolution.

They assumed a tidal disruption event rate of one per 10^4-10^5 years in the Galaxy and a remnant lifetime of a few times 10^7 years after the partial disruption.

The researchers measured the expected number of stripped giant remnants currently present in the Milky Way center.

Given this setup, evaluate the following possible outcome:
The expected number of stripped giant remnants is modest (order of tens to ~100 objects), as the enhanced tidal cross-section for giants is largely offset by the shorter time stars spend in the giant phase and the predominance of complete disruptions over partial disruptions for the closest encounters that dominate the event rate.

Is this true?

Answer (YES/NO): NO